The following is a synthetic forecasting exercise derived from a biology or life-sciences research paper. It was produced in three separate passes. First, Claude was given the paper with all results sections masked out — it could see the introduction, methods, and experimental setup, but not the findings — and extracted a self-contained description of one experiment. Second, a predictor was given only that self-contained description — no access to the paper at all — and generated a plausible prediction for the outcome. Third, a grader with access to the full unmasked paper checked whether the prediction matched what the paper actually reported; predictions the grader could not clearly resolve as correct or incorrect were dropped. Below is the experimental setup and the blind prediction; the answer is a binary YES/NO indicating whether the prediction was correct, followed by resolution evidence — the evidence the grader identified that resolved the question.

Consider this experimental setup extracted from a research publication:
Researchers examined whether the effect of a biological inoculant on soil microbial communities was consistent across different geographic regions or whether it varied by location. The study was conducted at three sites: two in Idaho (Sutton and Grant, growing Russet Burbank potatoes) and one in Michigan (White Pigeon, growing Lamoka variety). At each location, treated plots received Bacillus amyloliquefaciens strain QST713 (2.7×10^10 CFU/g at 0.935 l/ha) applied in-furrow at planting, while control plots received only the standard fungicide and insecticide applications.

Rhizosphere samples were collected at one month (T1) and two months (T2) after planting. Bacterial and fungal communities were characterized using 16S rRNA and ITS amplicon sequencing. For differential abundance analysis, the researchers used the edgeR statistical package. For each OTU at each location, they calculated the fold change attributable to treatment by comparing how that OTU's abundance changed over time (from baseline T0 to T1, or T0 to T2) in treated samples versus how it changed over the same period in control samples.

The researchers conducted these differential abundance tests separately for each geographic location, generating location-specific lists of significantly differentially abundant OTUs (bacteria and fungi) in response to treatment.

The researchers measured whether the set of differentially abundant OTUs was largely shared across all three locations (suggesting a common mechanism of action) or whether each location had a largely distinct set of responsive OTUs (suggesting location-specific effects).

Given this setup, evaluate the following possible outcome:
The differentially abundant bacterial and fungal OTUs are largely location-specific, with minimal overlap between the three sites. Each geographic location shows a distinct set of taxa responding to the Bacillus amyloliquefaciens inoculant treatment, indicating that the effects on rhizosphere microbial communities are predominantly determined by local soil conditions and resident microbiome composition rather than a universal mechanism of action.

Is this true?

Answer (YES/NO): YES